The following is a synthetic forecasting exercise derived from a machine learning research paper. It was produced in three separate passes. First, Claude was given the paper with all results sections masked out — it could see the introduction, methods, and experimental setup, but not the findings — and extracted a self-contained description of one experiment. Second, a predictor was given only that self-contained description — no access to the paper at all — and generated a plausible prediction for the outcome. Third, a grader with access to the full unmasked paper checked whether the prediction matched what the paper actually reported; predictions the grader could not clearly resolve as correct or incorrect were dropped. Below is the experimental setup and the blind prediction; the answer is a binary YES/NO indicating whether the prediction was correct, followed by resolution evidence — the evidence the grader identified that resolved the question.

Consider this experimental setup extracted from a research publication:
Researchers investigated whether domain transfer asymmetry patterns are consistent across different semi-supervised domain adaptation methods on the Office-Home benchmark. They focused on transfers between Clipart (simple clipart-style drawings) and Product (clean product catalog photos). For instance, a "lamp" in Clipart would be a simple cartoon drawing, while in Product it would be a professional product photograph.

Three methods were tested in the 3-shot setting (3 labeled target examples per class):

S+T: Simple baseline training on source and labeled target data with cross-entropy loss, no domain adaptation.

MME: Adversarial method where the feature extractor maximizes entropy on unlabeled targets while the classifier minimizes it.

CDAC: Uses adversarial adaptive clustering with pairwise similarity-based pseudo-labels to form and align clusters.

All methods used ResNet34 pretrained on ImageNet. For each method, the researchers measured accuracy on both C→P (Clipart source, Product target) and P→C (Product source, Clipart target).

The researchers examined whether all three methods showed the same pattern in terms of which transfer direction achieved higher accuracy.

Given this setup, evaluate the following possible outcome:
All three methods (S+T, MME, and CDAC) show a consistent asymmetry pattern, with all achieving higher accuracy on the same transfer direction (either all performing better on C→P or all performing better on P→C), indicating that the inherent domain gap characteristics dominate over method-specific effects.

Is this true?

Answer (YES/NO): YES